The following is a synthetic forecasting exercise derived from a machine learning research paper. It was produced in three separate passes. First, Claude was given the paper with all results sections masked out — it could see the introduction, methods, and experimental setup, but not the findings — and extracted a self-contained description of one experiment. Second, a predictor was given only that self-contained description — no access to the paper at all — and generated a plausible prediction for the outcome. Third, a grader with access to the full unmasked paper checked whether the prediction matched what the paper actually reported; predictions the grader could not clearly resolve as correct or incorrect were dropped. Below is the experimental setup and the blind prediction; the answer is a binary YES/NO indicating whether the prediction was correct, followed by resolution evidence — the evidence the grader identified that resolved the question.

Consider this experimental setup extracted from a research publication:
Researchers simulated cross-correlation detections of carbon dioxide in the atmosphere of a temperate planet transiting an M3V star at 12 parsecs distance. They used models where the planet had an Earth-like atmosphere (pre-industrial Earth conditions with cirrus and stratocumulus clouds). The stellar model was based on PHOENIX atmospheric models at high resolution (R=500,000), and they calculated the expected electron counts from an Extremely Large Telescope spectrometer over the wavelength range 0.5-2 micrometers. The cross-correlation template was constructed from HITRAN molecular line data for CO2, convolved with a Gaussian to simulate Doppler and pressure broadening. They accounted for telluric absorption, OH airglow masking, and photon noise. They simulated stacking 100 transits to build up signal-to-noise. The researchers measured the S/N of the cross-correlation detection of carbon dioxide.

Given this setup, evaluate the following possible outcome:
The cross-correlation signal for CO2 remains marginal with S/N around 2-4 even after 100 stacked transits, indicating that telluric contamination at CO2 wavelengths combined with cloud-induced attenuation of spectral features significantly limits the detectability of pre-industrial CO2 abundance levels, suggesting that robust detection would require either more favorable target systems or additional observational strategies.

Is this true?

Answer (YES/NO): NO